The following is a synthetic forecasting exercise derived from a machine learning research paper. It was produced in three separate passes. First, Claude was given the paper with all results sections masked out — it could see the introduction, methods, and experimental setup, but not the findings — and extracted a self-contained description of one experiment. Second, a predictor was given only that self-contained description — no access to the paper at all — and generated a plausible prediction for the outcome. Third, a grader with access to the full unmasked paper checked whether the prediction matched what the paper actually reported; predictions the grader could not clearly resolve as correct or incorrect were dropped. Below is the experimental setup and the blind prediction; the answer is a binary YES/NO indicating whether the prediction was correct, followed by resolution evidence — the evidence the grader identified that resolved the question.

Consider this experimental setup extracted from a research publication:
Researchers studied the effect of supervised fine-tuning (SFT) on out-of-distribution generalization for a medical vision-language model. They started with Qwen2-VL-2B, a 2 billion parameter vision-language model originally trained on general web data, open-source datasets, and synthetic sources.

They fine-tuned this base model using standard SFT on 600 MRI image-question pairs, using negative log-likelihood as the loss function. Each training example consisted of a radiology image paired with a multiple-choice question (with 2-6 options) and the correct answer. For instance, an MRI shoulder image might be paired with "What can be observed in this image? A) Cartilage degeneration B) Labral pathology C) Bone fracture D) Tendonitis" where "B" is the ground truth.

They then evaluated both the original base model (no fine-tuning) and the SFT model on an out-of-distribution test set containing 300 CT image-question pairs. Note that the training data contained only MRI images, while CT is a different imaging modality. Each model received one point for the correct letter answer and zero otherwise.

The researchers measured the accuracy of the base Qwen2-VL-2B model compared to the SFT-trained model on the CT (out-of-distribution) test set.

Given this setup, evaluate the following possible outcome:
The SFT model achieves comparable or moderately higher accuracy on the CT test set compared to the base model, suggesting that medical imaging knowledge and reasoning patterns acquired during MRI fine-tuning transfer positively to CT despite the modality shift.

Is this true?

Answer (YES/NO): YES